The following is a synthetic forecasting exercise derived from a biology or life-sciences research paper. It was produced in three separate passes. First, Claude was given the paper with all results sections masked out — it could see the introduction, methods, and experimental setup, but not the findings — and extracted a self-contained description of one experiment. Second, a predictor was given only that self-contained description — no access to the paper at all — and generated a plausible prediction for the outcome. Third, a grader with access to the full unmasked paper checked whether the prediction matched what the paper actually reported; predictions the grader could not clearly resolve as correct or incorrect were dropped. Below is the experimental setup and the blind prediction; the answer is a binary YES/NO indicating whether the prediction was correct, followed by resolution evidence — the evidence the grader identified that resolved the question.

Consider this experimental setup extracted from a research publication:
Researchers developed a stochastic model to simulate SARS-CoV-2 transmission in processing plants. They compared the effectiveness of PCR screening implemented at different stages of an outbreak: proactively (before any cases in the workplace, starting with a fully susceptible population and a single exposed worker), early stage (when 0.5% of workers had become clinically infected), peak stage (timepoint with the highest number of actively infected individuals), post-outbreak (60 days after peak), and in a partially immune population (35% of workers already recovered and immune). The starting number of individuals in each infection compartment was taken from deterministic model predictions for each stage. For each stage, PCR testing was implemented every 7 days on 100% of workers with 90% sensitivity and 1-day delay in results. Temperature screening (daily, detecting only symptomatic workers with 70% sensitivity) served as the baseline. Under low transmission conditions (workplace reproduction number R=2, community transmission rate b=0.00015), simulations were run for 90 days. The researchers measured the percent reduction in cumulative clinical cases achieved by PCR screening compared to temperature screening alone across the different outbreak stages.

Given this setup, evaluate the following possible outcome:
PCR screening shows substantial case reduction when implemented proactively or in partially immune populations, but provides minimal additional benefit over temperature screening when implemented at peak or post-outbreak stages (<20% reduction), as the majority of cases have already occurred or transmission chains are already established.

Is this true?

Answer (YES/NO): NO